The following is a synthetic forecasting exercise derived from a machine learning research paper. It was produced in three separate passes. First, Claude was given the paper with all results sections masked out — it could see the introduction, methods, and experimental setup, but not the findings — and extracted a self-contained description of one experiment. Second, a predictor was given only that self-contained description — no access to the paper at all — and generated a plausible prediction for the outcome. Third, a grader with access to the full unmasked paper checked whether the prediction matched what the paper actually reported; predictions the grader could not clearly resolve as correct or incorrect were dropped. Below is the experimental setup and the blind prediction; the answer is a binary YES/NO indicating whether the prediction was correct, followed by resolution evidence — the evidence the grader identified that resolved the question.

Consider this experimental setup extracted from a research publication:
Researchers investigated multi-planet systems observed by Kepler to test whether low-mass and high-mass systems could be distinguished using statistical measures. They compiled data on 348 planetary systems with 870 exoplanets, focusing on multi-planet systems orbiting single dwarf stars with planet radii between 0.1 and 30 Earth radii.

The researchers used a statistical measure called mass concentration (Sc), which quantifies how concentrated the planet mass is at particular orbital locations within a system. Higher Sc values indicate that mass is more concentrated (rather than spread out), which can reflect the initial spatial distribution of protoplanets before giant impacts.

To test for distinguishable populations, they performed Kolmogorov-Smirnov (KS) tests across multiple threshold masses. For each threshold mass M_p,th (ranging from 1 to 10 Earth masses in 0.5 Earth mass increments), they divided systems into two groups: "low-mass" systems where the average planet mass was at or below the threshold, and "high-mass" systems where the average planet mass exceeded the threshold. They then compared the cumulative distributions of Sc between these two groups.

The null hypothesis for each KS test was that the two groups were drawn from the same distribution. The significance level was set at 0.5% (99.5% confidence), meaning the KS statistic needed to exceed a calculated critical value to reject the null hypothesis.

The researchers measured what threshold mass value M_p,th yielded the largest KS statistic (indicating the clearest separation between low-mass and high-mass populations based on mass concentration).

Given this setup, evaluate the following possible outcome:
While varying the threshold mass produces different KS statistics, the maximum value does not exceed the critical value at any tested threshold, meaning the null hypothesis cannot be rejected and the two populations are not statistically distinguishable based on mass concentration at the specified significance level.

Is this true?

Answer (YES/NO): NO